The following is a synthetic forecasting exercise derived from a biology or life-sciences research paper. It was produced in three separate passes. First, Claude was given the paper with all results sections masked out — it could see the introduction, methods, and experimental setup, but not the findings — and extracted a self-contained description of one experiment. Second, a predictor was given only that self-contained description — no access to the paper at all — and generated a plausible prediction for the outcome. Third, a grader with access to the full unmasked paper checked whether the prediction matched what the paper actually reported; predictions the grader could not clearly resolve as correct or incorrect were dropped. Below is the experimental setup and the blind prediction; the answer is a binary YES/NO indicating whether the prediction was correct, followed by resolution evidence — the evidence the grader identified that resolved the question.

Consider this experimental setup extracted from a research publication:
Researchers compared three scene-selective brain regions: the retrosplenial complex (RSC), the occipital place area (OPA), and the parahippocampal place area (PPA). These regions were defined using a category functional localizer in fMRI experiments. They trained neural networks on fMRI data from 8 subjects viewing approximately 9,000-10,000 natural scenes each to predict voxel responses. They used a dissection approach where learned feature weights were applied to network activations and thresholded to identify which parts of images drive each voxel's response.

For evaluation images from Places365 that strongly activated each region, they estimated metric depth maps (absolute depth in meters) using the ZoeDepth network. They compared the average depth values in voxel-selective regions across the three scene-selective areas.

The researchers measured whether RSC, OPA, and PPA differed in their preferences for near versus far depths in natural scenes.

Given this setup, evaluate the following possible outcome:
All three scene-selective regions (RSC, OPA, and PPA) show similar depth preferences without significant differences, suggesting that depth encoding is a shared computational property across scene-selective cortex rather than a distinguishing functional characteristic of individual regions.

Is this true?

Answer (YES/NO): NO